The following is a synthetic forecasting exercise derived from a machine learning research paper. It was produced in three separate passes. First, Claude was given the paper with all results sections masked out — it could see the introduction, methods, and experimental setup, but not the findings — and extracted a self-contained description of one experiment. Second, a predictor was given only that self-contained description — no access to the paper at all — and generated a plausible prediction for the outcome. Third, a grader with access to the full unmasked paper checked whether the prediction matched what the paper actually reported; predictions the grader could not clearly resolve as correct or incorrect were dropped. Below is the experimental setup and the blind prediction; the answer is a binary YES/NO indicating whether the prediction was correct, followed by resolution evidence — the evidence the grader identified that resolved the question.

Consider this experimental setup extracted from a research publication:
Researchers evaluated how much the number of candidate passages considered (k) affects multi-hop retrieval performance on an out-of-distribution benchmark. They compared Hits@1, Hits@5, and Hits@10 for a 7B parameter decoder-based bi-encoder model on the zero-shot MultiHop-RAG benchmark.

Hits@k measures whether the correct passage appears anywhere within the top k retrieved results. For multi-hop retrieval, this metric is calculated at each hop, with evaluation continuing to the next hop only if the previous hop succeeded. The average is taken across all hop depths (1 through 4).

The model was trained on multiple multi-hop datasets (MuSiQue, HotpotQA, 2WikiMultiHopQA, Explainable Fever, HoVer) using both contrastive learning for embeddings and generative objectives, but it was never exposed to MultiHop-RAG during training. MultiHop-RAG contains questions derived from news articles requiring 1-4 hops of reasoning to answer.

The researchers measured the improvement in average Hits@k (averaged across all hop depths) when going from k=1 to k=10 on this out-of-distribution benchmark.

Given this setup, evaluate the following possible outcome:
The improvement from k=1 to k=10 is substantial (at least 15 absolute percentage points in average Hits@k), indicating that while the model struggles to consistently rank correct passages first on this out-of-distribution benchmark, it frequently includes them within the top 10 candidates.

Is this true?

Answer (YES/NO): YES